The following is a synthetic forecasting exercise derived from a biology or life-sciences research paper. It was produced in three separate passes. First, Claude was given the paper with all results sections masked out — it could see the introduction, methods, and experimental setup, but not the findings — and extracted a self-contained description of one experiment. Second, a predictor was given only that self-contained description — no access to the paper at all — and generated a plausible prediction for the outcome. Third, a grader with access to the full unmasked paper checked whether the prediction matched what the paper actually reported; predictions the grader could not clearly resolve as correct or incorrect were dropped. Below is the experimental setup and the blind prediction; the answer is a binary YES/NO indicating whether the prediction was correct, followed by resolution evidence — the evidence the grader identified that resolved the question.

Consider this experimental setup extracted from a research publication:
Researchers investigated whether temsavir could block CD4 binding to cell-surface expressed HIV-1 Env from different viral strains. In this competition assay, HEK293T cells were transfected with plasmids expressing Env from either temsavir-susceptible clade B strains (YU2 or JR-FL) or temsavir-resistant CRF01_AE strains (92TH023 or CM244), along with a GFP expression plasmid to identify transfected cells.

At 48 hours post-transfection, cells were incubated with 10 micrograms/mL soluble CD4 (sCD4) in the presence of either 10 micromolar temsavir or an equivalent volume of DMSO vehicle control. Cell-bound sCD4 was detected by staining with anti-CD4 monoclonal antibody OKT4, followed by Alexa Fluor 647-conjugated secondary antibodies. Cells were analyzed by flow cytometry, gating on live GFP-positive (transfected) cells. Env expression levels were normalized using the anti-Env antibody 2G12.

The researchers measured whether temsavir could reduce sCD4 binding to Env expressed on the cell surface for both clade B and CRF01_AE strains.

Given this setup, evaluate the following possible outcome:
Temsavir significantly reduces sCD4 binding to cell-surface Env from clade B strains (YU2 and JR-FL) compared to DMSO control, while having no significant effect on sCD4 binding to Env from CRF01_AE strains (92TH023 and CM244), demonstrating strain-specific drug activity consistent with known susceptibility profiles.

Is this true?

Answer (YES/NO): YES